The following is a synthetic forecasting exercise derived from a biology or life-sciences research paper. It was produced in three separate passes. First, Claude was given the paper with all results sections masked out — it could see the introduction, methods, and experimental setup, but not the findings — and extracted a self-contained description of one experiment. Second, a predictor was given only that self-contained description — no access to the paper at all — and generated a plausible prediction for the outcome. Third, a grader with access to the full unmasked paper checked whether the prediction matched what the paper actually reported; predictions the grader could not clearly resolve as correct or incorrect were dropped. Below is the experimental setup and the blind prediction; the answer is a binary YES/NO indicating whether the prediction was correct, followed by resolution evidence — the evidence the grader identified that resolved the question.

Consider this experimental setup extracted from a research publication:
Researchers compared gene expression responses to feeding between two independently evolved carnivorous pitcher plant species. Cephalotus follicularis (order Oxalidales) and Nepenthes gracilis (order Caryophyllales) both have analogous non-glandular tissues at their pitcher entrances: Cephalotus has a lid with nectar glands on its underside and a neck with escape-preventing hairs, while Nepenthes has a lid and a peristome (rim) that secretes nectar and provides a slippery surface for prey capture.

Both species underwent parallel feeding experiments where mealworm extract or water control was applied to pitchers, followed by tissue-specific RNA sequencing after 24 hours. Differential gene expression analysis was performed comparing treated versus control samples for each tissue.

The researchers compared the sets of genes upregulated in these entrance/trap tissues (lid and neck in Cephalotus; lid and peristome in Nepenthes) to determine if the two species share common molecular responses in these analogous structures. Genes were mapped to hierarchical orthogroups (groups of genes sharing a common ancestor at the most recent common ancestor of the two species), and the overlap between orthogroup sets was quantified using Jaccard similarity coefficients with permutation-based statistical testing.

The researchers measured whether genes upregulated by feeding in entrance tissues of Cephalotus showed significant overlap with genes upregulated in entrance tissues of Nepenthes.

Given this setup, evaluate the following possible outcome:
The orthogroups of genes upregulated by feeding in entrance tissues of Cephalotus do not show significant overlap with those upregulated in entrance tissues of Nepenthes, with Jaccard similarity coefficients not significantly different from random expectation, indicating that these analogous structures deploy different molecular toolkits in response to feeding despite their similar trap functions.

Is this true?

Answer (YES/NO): NO